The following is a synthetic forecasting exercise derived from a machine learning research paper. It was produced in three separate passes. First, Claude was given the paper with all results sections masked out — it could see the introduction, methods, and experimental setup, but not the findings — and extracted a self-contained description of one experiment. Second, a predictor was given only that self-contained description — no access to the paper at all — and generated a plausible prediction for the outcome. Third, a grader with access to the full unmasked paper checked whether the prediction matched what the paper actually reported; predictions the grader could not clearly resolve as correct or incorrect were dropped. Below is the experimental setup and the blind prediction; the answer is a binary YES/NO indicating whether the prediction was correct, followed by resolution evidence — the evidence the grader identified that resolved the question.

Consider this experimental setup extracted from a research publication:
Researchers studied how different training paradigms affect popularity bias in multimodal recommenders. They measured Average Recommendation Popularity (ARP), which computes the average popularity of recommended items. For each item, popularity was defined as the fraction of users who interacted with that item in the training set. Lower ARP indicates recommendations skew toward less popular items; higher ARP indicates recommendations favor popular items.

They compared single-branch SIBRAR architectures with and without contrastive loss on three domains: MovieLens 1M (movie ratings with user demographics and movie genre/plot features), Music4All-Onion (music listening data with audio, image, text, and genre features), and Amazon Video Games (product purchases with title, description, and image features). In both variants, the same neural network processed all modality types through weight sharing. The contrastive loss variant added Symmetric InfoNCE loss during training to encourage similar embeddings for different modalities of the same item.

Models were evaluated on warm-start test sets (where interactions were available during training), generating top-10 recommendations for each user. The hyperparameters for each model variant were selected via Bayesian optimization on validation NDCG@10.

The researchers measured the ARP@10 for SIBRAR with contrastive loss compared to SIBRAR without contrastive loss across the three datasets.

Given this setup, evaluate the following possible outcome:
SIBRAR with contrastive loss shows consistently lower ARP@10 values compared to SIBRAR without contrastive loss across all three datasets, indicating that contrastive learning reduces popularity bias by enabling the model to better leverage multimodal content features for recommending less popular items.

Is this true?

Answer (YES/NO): NO